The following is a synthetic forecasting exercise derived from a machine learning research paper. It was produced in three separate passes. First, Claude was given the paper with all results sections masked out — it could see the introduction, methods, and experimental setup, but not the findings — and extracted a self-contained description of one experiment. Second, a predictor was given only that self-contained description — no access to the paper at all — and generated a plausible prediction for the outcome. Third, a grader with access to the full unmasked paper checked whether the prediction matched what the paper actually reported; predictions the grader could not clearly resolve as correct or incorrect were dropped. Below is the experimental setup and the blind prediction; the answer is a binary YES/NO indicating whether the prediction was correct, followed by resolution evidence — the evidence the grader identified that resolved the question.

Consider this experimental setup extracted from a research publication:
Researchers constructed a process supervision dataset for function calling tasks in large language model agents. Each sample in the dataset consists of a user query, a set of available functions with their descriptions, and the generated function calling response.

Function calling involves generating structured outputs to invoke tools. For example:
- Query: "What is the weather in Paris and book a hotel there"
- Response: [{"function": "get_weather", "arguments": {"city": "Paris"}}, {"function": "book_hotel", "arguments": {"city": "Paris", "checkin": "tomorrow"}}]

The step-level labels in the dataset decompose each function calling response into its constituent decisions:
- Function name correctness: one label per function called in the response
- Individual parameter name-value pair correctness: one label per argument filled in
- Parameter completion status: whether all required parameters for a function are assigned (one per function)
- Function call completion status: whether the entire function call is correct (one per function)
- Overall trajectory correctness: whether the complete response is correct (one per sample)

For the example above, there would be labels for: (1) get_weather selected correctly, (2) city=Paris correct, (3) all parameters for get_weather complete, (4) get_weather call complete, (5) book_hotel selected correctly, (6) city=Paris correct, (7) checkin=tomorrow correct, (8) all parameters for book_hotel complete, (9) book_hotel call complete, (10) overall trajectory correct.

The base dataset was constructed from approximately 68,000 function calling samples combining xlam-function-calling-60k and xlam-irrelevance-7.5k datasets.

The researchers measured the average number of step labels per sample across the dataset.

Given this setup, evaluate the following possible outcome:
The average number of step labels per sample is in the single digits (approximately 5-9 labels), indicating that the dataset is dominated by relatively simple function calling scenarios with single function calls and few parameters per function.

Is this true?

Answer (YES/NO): YES